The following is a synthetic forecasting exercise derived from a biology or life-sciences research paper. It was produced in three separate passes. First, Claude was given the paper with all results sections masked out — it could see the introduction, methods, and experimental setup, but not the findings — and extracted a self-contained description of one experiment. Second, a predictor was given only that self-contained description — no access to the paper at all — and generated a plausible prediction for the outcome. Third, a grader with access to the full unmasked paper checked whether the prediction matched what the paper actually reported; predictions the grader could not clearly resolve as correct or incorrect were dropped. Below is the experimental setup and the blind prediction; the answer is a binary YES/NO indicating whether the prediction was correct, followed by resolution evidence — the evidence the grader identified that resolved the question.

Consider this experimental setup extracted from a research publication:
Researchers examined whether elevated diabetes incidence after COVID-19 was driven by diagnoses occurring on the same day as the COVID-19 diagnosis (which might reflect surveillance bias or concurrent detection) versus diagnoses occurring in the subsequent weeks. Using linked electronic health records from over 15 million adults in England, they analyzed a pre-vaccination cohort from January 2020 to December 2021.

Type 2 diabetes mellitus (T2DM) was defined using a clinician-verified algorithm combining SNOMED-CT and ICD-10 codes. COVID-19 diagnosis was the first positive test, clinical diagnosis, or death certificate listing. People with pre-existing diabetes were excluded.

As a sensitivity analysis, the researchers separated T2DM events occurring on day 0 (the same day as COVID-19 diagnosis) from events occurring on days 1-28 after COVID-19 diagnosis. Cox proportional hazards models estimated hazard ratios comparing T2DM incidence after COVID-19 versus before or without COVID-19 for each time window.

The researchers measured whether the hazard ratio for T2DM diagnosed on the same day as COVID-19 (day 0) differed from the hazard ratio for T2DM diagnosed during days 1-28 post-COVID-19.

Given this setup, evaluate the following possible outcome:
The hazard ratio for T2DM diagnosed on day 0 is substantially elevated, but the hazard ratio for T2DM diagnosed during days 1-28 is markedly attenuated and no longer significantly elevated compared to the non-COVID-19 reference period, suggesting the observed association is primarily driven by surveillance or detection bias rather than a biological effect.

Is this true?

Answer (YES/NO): NO